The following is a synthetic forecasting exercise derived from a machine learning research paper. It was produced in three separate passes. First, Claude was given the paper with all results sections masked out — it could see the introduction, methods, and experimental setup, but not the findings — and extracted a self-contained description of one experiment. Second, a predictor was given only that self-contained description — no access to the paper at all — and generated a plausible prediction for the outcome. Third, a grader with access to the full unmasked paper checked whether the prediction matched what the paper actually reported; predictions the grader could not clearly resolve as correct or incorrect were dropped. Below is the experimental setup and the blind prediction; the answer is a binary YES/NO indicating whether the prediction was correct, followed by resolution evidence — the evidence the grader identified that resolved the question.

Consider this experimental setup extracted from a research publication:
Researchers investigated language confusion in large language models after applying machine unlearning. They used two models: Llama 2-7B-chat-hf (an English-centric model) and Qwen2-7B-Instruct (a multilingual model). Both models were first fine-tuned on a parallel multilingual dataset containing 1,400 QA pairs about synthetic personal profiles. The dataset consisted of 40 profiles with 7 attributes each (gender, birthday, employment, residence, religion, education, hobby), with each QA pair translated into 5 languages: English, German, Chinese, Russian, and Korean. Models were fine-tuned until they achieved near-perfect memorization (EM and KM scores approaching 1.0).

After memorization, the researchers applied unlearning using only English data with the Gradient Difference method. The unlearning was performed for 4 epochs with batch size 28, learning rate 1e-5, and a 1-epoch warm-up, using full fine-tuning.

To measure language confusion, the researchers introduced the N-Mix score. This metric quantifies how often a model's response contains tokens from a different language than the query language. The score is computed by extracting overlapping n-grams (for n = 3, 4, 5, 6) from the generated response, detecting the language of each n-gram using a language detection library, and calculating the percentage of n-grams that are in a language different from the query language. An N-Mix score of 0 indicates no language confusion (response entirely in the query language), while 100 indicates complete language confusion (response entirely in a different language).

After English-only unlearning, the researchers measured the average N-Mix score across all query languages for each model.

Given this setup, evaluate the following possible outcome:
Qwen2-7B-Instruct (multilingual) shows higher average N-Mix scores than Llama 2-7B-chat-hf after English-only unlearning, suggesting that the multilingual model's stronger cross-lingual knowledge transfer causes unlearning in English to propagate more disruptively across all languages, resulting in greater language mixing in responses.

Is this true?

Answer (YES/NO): YES